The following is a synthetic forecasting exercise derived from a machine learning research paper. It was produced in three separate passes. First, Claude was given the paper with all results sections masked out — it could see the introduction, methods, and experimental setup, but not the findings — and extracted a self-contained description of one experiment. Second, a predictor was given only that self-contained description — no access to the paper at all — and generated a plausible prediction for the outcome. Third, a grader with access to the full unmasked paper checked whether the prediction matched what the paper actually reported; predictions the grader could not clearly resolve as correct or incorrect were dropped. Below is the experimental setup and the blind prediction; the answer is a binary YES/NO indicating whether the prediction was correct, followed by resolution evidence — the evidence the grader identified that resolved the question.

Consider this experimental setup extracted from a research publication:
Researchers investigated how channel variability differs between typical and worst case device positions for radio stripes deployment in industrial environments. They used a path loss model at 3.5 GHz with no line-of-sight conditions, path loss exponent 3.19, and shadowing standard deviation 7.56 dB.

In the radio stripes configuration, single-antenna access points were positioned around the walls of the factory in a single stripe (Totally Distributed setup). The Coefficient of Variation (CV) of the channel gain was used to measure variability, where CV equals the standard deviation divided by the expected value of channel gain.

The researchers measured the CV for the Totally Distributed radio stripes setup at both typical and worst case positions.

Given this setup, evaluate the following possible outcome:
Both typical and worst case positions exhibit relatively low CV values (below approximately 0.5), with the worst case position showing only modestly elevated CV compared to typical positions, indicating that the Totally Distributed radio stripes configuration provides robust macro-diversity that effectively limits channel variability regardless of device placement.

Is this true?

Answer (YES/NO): NO